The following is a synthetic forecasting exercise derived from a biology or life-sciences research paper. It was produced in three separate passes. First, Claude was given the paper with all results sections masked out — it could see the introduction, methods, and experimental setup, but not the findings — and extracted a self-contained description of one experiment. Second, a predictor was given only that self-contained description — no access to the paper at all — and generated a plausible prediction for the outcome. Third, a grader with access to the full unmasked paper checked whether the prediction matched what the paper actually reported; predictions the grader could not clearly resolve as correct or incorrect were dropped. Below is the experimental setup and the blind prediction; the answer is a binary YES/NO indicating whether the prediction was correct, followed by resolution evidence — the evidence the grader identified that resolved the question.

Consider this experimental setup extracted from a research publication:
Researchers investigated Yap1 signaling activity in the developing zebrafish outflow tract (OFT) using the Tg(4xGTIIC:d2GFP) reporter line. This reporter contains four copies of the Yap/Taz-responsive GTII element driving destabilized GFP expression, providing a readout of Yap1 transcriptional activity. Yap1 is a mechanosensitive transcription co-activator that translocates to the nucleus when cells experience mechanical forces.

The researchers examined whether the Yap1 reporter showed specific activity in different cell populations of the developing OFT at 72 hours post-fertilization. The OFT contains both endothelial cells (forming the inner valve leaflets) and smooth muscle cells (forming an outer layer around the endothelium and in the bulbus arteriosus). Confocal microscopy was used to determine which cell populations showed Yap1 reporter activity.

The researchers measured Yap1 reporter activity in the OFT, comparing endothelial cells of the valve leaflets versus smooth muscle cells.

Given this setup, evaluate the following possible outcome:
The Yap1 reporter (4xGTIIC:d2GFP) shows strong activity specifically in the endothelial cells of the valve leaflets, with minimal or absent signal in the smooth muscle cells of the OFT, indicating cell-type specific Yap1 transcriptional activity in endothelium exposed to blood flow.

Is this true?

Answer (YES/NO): NO